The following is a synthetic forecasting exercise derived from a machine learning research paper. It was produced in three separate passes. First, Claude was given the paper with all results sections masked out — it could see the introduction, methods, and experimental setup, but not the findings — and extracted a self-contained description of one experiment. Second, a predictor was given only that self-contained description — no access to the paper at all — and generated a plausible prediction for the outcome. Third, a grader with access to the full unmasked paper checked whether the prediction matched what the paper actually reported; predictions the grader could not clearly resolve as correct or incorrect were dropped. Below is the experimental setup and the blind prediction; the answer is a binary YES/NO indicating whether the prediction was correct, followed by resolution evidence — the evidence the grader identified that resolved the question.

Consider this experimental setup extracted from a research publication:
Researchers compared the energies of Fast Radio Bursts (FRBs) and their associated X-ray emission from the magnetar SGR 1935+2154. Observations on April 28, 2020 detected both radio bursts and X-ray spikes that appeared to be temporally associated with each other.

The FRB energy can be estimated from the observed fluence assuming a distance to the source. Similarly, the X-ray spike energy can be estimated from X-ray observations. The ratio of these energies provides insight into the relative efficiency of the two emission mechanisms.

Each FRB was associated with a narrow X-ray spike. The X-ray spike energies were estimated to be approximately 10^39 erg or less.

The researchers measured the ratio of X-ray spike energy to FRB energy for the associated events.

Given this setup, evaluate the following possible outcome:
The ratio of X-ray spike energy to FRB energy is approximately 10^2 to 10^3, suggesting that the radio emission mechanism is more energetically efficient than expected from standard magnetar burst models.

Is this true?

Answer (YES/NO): NO